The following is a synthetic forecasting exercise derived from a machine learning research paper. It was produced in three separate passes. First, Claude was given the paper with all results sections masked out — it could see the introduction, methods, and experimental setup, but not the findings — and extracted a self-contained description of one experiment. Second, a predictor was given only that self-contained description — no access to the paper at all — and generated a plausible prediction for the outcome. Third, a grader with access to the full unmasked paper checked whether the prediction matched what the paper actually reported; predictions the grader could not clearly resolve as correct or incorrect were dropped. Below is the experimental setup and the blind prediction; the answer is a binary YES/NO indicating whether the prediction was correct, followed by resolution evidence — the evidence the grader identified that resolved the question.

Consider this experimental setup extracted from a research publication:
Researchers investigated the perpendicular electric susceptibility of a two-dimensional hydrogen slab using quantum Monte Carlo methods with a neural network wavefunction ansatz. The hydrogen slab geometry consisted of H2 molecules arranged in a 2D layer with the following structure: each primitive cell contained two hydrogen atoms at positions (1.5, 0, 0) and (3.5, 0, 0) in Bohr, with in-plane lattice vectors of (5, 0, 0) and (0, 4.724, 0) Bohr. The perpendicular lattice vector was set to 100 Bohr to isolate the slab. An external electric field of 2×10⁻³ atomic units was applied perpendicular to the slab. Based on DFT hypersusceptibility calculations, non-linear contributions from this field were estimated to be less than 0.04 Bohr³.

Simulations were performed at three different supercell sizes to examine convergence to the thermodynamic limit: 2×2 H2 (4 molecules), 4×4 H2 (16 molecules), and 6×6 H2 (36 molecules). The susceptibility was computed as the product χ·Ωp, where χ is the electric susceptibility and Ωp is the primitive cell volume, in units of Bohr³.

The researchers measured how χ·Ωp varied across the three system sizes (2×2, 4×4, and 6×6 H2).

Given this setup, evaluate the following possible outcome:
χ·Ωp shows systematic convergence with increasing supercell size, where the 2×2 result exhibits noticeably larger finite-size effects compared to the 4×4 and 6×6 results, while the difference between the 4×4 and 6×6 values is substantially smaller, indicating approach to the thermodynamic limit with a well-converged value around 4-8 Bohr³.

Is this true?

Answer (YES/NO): NO